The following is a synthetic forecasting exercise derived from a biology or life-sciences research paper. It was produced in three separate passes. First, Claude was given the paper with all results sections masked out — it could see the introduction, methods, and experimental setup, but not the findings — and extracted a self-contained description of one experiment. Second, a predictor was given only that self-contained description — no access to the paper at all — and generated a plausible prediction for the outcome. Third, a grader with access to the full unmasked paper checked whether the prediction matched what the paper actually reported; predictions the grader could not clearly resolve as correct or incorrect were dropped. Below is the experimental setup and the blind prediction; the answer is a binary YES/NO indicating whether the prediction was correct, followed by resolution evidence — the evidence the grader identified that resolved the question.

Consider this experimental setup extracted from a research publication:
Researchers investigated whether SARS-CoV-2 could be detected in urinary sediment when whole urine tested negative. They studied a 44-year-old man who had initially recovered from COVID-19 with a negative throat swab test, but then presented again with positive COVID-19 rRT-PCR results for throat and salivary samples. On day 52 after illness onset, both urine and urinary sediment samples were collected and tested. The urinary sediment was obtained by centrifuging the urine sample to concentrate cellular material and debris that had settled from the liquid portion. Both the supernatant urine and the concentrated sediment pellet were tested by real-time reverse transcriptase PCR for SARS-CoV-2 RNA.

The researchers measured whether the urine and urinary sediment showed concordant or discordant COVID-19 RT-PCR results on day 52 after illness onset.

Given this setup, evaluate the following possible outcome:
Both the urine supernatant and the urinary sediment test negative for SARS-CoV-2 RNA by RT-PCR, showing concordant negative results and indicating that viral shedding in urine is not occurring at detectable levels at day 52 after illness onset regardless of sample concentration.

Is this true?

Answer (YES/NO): NO